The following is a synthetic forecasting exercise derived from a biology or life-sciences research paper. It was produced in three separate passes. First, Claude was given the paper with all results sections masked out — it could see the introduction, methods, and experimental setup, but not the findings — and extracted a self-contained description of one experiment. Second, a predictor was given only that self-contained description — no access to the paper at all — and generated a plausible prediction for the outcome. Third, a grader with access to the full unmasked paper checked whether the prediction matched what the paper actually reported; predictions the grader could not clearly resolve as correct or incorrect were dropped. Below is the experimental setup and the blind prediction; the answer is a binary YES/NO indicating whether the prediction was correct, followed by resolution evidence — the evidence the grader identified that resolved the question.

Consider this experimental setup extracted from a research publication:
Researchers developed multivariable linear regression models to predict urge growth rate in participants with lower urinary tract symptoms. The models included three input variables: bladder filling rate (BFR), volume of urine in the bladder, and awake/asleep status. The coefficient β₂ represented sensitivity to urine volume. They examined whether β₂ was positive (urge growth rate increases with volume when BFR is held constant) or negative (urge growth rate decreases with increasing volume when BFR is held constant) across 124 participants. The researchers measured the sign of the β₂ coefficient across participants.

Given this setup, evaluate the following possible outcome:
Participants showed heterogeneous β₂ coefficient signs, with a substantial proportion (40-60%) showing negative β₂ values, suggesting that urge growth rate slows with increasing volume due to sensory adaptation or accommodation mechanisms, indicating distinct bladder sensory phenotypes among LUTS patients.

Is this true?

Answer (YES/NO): NO